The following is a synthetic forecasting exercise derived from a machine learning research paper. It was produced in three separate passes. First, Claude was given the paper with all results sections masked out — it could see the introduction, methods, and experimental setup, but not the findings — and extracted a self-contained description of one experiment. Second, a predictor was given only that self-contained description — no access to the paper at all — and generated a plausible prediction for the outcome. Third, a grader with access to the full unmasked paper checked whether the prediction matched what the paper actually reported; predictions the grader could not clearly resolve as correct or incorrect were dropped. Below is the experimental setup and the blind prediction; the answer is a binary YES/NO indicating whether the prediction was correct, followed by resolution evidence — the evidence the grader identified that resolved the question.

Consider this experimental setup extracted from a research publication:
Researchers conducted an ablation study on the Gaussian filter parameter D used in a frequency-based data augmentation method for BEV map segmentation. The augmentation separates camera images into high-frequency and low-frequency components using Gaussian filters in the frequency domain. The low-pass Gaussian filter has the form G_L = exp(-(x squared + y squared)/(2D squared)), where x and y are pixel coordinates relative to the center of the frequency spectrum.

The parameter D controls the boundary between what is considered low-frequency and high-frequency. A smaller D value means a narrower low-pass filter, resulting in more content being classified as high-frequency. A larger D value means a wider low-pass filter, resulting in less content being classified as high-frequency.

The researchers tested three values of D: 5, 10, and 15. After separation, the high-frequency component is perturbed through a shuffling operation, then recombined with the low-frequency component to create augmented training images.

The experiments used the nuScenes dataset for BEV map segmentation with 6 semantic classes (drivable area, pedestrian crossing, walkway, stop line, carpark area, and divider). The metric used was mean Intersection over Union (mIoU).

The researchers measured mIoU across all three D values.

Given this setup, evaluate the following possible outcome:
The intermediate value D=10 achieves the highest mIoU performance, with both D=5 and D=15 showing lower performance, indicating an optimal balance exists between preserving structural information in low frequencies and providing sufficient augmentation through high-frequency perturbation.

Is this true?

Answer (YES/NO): YES